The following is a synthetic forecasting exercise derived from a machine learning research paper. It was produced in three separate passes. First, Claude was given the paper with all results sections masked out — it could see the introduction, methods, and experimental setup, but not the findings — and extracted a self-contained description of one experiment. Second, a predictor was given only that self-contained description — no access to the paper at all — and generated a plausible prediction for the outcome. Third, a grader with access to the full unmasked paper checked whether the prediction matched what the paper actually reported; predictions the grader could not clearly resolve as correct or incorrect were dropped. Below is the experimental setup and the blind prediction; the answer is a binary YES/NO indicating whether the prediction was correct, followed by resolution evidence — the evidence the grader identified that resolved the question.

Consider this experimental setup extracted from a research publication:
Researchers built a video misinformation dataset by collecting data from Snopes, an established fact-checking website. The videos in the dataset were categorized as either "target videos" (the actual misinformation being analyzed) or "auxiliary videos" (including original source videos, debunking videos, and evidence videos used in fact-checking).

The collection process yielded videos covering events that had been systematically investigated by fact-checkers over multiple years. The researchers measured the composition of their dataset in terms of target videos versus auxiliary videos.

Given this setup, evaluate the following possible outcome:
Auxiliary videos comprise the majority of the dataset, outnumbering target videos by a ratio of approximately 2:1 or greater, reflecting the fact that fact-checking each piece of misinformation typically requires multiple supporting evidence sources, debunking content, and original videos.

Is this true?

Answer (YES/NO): NO